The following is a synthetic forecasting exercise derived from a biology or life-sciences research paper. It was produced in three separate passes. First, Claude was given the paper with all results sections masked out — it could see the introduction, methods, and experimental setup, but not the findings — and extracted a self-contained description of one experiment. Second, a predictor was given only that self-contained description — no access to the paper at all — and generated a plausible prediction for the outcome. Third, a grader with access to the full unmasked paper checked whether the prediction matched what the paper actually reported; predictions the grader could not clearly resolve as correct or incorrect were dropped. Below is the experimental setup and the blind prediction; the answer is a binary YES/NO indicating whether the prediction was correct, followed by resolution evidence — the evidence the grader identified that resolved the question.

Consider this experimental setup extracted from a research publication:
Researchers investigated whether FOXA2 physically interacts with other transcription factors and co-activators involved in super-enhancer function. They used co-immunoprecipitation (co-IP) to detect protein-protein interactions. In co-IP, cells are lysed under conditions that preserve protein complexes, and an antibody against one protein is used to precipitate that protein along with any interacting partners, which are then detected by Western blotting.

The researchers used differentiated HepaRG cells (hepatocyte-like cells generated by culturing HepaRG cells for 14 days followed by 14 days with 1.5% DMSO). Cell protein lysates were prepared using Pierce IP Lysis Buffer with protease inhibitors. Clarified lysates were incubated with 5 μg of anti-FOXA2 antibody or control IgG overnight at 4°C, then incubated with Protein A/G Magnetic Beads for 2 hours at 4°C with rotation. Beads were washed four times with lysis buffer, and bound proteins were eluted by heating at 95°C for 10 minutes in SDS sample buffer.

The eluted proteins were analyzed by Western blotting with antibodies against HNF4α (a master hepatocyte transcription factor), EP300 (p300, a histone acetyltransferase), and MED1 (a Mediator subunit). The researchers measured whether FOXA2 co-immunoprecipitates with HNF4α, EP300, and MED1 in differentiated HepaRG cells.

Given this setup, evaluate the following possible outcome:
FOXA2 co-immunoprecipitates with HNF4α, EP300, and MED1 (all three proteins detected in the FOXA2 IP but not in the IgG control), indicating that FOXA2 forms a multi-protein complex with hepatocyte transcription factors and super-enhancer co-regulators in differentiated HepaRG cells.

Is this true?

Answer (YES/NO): NO